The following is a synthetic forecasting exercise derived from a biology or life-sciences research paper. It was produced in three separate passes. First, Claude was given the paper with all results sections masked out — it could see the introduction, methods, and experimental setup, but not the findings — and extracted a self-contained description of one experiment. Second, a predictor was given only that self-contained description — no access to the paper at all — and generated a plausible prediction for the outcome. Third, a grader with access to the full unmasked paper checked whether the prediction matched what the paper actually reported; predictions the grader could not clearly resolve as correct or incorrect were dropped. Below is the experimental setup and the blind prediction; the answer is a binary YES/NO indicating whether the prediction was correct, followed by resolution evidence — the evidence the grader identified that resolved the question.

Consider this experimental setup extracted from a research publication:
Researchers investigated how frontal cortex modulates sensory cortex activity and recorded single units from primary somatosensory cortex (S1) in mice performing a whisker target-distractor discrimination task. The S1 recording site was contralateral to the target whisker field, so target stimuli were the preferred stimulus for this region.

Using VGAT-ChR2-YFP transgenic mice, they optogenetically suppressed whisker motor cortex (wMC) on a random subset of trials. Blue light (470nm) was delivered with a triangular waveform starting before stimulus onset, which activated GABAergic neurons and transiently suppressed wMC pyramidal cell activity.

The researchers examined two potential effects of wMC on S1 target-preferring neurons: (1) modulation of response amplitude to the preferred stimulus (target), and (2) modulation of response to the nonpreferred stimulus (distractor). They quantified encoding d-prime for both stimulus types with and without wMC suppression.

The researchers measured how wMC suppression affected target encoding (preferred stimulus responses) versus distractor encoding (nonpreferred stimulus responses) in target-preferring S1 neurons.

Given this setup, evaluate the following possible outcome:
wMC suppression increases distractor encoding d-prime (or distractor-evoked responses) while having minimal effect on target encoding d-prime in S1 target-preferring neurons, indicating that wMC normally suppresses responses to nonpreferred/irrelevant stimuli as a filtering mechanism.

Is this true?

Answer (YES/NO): YES